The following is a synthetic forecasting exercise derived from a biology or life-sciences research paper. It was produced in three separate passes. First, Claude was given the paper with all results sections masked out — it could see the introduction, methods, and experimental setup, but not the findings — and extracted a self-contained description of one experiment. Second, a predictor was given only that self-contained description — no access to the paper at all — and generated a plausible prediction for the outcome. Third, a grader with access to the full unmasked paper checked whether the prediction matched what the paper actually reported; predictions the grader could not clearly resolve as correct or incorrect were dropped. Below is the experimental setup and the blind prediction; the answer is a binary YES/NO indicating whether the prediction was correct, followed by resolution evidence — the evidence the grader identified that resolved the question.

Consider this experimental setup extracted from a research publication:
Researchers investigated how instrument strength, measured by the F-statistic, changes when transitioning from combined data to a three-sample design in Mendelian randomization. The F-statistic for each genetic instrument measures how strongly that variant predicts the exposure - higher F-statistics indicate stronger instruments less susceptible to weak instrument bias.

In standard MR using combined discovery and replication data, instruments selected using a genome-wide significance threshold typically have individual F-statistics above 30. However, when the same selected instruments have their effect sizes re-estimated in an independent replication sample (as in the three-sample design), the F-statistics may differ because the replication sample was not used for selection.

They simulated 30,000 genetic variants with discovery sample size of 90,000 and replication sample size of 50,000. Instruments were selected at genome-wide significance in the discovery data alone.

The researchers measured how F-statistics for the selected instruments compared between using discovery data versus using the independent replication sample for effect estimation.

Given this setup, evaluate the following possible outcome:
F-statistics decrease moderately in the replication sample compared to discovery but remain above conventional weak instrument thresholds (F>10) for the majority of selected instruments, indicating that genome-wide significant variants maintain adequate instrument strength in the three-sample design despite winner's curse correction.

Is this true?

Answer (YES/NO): NO